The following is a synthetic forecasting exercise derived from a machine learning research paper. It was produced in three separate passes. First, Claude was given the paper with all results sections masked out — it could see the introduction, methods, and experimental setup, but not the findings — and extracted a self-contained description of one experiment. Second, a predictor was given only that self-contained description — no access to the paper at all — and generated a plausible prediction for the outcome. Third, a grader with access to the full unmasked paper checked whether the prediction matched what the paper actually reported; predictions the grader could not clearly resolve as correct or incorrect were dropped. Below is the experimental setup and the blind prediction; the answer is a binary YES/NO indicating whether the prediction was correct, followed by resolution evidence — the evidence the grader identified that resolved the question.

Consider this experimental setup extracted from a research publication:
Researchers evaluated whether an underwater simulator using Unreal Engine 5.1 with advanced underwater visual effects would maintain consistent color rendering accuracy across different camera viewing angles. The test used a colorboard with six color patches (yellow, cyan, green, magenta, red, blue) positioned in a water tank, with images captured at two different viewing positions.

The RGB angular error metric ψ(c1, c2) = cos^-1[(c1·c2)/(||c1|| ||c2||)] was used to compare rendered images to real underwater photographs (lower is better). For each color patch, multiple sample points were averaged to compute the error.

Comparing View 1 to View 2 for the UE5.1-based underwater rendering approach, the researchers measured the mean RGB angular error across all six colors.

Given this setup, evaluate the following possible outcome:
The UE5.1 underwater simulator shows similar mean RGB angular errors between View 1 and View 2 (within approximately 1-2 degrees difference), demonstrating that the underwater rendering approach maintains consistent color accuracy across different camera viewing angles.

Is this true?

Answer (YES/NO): NO